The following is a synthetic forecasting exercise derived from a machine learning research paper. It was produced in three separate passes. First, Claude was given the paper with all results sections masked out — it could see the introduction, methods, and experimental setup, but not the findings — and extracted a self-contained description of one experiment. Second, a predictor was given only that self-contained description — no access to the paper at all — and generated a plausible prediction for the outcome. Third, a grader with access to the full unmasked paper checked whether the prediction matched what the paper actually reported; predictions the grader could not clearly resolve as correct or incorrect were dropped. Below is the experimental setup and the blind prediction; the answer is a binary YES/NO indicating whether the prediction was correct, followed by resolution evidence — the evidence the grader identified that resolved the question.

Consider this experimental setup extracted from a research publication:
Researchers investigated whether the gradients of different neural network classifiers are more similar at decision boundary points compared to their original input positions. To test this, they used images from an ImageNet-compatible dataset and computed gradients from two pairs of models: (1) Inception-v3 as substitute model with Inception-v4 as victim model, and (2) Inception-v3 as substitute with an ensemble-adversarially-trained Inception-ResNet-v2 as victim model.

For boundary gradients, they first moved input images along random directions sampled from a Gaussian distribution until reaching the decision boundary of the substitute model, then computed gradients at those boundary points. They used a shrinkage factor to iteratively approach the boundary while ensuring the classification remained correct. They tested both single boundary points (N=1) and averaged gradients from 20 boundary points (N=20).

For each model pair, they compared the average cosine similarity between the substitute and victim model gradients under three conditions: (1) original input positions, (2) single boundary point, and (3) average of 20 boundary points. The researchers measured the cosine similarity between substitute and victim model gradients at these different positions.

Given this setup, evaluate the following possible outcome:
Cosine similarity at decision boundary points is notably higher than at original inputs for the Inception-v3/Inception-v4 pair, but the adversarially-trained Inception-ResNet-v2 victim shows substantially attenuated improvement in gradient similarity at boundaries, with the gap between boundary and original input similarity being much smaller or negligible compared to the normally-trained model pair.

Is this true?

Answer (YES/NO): NO